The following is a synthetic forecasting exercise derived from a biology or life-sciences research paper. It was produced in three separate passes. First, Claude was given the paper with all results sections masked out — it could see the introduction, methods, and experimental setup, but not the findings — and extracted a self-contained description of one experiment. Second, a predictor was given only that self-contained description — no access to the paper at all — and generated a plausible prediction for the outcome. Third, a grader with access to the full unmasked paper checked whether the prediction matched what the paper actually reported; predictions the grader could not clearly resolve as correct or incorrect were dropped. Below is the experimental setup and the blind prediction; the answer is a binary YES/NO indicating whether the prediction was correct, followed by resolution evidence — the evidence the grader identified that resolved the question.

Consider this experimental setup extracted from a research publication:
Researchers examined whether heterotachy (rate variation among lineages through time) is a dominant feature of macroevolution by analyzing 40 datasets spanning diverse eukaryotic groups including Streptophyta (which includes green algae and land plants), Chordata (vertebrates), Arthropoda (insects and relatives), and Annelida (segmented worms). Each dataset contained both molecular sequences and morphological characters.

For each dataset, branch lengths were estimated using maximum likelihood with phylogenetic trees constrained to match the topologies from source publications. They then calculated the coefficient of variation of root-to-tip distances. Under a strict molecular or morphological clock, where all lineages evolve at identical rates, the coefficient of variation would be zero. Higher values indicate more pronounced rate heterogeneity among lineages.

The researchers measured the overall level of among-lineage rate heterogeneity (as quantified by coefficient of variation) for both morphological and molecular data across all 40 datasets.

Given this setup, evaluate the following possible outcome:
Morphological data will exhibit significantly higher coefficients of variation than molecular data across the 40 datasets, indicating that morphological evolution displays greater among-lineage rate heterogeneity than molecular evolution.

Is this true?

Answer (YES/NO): YES